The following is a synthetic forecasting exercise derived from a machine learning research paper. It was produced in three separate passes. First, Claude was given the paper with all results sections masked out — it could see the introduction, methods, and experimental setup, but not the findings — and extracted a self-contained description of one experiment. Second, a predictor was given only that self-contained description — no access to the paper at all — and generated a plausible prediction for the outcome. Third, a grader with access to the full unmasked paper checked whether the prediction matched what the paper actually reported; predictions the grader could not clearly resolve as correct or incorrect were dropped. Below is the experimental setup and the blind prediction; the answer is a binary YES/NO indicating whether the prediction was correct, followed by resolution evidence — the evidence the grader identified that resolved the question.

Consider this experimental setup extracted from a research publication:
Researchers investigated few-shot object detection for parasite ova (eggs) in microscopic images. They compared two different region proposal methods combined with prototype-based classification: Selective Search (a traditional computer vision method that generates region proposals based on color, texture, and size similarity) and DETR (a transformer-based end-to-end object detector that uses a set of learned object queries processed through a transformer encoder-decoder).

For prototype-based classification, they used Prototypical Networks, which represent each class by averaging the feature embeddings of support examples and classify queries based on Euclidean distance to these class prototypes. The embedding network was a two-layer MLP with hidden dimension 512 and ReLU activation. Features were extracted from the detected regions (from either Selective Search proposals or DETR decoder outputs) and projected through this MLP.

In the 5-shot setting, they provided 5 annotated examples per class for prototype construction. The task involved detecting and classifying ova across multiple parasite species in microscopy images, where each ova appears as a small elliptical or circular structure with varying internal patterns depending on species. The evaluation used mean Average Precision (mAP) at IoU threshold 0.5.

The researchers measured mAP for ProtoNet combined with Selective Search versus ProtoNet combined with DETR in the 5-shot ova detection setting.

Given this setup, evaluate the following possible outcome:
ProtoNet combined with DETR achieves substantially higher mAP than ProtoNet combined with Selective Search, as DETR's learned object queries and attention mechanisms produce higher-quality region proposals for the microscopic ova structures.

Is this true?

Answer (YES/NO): NO